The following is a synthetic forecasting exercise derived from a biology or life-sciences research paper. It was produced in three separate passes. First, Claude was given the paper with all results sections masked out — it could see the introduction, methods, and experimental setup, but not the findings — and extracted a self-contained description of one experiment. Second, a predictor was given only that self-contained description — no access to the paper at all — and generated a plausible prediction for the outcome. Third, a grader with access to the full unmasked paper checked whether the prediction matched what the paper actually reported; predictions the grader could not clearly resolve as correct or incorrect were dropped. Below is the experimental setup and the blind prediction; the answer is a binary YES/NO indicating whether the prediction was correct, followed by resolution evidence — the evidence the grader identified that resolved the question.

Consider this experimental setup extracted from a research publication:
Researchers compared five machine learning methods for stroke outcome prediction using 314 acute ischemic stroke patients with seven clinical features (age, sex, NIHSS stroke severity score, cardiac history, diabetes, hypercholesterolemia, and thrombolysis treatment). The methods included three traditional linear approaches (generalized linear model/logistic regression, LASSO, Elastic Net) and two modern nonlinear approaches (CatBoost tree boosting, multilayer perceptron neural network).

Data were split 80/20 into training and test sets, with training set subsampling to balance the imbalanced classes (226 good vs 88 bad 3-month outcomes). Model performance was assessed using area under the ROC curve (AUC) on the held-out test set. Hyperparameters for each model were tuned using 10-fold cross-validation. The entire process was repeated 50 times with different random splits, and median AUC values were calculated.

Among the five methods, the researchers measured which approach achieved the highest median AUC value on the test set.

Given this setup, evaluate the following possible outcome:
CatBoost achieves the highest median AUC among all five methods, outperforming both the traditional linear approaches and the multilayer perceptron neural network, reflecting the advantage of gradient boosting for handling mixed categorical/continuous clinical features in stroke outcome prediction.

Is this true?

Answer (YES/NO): NO